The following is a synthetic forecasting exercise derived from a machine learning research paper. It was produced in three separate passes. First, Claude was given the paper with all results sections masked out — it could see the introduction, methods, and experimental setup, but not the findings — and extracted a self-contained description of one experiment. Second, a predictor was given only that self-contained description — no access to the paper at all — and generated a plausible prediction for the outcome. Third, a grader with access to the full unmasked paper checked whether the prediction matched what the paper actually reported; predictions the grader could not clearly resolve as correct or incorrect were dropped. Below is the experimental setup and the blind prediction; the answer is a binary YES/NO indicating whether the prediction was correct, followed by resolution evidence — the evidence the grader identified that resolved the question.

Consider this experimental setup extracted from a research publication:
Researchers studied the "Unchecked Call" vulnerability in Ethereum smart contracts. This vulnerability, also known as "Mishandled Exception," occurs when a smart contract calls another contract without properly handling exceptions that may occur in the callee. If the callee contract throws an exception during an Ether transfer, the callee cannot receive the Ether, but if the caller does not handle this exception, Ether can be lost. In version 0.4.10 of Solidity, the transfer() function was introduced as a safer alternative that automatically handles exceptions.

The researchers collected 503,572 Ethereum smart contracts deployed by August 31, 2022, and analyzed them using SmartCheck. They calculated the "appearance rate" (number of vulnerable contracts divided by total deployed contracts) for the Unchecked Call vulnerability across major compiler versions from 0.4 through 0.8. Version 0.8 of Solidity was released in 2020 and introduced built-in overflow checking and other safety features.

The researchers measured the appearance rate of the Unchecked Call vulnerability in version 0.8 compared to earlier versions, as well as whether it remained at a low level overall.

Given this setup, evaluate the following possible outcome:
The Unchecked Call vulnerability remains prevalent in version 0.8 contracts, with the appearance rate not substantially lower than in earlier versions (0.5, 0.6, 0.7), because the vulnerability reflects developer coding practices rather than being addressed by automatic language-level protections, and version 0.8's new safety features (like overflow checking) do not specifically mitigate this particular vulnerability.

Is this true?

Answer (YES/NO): NO